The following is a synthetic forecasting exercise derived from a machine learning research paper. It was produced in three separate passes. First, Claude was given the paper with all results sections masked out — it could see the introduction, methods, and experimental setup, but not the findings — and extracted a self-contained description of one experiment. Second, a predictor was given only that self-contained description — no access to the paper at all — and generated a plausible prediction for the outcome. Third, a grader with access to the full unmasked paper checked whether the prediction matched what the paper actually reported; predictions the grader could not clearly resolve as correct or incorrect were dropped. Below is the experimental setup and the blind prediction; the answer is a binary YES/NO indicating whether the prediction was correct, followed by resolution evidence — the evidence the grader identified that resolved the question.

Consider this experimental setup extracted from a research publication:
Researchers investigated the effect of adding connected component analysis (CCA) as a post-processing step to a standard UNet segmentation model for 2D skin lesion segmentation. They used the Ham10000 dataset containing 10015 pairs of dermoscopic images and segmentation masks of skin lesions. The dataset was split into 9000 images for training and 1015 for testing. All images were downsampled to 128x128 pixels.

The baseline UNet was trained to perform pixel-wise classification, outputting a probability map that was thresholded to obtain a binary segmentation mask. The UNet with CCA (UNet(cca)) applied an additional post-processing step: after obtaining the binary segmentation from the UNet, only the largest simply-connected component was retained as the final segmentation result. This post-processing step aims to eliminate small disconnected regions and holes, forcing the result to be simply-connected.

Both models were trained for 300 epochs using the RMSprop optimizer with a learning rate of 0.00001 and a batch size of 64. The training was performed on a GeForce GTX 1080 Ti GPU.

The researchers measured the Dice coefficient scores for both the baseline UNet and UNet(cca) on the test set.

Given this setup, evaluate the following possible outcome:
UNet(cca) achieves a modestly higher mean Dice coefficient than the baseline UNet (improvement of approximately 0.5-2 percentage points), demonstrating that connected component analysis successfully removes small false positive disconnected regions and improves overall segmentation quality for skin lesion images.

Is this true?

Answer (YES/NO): NO